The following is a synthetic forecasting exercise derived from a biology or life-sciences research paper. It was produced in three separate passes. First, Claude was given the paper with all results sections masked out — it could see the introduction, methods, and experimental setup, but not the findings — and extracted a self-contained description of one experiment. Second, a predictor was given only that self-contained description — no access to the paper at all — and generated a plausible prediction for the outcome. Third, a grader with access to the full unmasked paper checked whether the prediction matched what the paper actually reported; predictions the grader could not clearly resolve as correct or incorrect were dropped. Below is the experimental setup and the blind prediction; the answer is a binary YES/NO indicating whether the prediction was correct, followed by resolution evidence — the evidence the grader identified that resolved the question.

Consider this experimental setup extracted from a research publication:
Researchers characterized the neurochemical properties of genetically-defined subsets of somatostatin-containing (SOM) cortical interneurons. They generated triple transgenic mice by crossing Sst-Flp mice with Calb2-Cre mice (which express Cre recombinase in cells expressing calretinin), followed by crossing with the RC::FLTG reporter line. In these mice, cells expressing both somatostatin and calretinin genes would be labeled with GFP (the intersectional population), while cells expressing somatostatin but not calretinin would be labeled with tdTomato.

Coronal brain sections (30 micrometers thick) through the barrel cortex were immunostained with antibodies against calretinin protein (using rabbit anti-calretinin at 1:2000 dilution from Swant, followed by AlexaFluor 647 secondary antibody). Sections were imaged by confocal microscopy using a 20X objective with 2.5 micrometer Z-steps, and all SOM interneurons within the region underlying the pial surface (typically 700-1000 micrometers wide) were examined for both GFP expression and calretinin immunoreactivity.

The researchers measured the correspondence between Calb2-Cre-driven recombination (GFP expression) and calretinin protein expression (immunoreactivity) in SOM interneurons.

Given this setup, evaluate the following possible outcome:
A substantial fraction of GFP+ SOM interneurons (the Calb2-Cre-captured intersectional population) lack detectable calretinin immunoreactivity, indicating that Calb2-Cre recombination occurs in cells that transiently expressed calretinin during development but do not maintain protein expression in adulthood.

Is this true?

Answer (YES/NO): YES